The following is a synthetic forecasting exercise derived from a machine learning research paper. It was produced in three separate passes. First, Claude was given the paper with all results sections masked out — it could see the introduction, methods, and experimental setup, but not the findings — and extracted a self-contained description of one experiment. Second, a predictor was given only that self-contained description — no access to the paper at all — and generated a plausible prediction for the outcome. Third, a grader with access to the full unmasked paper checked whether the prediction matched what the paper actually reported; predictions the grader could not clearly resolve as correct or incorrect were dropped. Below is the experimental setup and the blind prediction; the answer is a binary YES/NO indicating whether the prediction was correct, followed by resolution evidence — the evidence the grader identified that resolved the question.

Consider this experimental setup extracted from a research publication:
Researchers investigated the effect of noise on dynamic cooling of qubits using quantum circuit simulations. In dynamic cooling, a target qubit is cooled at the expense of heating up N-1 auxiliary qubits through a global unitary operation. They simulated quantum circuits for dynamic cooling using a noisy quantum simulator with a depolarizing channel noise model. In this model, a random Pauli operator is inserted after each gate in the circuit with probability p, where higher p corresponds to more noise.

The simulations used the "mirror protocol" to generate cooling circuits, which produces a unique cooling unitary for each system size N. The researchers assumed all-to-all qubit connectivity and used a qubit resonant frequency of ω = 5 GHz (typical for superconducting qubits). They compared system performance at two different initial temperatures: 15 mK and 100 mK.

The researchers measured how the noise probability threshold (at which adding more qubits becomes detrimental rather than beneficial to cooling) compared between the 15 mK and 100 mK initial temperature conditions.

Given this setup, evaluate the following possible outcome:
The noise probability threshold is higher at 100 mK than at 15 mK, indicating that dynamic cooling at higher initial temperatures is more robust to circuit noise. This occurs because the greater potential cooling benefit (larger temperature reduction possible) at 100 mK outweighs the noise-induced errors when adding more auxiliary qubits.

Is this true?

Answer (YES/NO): YES